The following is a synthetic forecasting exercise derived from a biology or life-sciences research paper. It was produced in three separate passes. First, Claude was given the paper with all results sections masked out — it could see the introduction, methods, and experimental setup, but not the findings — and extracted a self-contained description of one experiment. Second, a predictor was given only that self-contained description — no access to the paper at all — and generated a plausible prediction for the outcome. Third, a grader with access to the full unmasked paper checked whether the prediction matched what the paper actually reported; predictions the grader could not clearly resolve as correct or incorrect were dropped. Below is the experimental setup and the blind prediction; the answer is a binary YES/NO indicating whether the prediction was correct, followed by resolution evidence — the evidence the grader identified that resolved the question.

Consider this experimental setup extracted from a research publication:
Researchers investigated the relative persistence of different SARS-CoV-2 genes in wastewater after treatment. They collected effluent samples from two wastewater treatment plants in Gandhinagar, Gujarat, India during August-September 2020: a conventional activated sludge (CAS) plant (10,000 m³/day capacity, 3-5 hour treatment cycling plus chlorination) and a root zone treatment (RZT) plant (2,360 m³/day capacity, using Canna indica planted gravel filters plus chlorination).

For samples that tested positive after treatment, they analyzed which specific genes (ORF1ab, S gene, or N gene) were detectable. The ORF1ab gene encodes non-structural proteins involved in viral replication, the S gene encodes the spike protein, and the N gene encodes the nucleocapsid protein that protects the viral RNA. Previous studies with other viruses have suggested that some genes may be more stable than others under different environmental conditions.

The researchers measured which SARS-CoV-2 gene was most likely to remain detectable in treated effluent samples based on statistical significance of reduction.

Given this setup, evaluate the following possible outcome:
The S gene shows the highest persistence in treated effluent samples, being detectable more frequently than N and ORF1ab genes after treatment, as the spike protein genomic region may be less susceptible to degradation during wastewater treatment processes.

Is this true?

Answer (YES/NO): NO